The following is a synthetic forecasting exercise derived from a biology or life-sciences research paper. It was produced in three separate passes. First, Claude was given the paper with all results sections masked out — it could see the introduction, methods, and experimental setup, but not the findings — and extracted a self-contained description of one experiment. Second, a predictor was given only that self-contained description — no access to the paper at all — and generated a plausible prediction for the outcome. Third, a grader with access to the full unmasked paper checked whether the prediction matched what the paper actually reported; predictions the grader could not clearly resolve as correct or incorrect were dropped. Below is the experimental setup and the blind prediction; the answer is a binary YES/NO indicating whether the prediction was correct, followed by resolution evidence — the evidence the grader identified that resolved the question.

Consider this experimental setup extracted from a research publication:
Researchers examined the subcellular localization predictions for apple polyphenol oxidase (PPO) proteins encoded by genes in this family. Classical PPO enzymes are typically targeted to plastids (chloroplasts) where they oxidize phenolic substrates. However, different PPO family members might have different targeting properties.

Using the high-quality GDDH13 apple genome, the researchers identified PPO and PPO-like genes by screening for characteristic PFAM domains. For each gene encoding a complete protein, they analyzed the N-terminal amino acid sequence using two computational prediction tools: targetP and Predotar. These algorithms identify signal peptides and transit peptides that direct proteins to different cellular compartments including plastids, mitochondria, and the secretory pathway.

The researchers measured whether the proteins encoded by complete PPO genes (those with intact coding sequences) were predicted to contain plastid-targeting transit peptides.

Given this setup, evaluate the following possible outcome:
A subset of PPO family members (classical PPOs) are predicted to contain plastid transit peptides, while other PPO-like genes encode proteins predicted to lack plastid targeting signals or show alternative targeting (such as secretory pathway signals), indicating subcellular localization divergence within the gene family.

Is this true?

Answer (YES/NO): NO